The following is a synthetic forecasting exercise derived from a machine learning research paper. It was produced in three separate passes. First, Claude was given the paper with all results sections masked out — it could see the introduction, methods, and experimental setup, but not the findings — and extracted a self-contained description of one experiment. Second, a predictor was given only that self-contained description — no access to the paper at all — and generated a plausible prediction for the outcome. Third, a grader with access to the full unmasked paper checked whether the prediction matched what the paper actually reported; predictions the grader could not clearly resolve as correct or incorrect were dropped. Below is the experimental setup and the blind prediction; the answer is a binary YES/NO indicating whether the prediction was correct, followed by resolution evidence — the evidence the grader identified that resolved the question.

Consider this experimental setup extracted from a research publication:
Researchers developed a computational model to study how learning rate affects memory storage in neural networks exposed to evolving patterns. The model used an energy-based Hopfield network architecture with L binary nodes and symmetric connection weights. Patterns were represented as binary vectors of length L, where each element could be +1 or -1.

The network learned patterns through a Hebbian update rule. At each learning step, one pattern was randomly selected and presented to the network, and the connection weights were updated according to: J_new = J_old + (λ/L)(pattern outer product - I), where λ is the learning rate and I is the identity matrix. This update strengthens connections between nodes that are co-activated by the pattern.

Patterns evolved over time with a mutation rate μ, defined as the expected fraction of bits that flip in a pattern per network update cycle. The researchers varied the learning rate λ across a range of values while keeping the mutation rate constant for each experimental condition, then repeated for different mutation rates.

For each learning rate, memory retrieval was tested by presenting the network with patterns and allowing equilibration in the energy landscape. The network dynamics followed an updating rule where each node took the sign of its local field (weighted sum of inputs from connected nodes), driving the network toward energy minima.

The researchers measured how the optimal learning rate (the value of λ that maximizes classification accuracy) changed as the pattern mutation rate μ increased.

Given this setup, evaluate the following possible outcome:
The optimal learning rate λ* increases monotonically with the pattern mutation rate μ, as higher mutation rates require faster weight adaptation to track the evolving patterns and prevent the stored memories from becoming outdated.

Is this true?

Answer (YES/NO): YES